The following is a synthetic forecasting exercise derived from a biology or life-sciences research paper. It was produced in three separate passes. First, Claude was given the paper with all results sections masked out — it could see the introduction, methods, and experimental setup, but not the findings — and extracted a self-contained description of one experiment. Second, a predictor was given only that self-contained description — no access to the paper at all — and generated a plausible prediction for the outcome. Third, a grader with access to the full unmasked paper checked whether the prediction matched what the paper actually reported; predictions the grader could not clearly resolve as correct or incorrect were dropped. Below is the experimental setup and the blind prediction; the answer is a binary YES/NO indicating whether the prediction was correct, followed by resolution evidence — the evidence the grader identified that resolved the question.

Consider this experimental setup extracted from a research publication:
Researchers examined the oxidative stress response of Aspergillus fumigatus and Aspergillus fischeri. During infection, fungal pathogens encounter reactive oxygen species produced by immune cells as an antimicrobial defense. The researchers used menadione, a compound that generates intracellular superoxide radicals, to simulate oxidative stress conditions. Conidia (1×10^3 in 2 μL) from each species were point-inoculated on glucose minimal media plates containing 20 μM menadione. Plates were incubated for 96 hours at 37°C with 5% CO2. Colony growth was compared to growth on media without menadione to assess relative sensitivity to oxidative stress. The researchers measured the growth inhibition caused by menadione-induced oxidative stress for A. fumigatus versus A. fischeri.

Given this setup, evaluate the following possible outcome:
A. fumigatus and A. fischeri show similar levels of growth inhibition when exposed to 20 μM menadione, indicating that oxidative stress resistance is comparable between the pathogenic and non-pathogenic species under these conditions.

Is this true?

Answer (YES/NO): NO